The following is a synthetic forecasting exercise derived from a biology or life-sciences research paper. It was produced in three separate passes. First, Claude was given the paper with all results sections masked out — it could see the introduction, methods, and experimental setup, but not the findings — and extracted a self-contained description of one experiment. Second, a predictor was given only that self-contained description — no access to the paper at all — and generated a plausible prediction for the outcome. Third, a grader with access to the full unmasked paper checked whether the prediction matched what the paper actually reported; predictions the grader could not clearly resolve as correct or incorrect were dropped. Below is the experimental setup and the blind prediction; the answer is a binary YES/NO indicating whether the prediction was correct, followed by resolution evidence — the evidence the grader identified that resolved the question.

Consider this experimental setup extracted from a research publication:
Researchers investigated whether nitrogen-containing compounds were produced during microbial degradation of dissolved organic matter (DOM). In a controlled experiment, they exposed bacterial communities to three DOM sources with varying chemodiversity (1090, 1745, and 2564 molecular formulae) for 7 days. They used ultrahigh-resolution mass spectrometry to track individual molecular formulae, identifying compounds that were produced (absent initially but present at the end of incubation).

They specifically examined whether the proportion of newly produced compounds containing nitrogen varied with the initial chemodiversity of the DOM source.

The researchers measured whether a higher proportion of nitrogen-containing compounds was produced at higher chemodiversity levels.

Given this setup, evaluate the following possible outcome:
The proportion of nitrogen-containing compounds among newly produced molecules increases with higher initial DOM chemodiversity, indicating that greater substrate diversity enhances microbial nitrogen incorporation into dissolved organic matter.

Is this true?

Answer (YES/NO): YES